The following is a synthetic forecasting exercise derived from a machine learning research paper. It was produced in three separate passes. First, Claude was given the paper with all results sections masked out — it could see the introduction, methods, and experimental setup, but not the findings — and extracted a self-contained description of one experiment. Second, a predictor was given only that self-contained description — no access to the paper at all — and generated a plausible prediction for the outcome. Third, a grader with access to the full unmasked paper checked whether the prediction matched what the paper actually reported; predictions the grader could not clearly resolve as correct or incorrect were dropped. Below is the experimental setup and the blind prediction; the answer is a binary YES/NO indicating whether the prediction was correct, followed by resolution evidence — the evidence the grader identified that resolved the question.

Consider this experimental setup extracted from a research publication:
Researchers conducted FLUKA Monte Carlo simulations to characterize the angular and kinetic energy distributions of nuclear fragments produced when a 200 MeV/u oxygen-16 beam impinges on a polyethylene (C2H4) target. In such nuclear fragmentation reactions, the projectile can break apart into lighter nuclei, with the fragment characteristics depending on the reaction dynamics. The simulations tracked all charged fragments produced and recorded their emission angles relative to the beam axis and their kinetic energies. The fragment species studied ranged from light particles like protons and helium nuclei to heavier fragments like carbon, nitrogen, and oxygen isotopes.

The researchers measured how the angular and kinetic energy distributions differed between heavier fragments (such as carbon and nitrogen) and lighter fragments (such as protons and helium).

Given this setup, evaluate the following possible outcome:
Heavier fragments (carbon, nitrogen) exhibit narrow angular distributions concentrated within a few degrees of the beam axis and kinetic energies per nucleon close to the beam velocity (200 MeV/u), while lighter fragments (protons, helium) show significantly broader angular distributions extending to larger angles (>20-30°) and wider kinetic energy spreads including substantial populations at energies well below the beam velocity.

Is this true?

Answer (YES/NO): NO